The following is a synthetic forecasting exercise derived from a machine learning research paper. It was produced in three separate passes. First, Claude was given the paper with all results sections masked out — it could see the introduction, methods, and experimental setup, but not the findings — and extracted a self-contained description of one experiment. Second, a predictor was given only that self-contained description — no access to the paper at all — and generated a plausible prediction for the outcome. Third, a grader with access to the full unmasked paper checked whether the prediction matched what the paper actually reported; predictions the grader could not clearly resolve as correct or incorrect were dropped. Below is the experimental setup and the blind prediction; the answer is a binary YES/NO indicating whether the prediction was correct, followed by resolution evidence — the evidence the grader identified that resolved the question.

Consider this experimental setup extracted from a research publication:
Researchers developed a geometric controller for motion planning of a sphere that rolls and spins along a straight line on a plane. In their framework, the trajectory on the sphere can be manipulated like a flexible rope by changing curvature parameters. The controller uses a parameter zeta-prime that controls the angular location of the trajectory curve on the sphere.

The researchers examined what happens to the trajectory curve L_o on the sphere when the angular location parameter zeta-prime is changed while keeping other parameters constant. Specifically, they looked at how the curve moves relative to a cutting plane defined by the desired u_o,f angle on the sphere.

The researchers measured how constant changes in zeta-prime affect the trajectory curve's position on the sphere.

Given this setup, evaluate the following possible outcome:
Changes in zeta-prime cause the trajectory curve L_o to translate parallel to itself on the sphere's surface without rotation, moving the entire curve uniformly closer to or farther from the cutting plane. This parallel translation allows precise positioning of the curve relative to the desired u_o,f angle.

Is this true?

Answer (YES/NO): NO